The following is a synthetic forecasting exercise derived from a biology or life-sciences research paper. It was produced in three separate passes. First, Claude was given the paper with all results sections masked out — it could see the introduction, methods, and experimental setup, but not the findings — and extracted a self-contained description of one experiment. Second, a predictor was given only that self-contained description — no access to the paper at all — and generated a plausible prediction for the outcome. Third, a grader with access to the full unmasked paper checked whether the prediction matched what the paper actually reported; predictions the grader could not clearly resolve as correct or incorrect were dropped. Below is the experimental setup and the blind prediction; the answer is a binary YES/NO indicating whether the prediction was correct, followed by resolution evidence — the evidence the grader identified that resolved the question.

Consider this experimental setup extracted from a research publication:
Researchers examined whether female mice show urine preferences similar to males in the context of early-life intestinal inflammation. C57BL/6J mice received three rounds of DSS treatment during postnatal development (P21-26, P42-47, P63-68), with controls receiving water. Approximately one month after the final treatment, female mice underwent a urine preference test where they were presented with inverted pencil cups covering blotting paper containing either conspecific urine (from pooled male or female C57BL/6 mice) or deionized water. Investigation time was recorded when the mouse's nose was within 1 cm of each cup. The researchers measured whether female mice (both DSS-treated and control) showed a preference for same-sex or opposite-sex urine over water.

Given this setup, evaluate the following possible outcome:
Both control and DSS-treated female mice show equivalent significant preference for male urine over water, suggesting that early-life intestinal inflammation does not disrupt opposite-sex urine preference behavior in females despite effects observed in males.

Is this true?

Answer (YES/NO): NO